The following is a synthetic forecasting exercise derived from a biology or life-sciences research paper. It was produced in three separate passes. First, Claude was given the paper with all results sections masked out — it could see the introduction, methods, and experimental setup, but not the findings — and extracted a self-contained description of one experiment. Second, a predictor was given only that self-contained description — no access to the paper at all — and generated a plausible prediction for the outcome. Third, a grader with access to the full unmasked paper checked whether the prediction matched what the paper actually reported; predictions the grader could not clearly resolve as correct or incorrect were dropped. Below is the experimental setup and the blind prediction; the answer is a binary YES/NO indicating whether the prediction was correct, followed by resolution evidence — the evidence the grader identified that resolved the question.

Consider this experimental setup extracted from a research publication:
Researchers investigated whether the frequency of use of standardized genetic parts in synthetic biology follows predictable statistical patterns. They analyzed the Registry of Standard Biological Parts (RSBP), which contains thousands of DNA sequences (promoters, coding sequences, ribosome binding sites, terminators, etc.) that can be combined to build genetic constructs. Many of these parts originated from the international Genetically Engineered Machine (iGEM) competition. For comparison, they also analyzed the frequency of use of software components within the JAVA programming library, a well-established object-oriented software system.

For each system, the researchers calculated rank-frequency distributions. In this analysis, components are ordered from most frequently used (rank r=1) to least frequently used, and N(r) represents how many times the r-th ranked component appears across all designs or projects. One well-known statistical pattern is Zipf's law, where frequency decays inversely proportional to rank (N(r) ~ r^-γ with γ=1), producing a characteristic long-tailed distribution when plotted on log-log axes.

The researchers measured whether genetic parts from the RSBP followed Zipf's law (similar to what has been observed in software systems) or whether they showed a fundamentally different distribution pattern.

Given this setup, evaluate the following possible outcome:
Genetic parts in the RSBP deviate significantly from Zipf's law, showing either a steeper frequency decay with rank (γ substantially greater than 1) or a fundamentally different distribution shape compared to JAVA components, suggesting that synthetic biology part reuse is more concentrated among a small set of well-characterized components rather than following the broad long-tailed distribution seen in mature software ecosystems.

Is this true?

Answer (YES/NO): NO